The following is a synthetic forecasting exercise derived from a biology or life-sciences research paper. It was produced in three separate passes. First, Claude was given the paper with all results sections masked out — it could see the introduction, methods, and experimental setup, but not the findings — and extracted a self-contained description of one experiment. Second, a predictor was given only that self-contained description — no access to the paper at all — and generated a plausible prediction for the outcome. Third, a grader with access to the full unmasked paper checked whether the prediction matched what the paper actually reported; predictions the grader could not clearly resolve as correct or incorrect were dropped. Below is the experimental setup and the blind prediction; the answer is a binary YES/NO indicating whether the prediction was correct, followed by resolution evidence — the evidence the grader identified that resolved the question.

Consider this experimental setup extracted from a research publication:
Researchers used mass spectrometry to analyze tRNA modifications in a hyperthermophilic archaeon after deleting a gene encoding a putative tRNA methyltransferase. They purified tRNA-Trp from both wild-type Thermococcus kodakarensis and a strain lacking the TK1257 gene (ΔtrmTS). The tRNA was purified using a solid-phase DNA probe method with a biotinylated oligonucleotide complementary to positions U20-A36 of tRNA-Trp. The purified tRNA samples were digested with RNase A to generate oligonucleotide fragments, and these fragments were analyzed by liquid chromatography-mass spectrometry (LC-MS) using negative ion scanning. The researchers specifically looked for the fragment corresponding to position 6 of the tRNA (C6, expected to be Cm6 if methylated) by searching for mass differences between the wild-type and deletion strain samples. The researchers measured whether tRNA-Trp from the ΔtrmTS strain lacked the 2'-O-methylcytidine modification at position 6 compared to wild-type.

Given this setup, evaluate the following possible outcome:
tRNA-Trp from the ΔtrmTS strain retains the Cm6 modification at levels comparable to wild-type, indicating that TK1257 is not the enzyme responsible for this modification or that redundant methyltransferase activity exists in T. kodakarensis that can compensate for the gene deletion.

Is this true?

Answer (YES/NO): NO